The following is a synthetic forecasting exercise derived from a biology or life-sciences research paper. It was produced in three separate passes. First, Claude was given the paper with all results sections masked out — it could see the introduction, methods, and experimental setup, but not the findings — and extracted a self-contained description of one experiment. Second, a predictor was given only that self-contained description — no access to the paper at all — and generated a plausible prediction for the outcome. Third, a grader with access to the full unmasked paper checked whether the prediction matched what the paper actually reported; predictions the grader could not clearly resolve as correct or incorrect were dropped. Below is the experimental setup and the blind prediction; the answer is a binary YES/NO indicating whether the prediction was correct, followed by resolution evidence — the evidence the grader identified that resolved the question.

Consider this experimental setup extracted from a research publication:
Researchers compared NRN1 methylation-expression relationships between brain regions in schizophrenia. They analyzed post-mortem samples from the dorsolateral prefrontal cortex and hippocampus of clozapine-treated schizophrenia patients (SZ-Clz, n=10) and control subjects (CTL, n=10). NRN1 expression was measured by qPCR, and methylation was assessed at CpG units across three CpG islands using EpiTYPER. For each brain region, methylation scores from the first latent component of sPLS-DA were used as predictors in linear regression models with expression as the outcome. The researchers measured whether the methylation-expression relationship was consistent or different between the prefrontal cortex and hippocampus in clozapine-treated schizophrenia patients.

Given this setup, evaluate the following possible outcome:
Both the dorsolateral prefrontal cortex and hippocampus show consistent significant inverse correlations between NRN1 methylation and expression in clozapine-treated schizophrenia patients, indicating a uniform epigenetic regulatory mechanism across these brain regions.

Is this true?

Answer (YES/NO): NO